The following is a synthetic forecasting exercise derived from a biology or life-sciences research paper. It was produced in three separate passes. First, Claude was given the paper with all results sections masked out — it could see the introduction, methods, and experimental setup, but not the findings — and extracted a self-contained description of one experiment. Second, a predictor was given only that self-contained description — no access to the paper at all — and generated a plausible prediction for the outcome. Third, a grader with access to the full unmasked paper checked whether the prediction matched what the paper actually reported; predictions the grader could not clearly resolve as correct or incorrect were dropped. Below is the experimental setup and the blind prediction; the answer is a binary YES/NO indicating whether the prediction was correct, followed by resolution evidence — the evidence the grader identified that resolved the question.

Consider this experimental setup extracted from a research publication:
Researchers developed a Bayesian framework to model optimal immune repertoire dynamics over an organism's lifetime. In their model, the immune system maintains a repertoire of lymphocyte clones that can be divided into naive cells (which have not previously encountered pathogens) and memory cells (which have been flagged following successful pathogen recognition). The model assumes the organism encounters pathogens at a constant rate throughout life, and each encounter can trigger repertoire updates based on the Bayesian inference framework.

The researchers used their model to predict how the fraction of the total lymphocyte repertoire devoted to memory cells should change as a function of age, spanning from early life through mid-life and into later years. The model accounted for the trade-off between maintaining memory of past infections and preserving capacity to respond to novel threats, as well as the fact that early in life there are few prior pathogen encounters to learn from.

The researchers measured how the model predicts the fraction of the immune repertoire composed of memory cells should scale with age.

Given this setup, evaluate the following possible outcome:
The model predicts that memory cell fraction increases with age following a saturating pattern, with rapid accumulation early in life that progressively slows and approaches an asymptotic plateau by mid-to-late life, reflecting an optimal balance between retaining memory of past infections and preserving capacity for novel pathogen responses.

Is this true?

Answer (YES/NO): YES